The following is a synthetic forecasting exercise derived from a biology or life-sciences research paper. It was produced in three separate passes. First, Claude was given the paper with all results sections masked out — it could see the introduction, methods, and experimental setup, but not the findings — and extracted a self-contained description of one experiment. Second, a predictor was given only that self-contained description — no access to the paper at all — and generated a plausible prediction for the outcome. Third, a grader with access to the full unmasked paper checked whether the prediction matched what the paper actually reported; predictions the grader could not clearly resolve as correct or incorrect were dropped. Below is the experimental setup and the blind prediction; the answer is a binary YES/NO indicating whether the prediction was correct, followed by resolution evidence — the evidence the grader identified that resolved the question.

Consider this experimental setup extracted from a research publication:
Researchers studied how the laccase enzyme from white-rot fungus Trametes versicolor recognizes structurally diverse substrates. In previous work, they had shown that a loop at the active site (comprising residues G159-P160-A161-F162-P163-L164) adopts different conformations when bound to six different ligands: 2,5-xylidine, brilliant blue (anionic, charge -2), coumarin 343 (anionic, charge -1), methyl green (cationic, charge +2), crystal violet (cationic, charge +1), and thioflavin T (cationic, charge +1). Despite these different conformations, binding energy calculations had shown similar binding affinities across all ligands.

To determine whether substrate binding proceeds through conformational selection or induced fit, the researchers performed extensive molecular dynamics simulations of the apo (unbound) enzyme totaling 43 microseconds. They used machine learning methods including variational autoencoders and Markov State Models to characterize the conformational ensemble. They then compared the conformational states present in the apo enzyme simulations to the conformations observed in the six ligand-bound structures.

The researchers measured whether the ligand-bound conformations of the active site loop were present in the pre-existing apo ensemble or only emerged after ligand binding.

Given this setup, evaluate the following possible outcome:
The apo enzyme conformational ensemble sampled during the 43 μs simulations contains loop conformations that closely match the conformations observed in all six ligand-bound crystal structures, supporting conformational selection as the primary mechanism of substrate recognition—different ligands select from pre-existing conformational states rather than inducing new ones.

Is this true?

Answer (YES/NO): NO